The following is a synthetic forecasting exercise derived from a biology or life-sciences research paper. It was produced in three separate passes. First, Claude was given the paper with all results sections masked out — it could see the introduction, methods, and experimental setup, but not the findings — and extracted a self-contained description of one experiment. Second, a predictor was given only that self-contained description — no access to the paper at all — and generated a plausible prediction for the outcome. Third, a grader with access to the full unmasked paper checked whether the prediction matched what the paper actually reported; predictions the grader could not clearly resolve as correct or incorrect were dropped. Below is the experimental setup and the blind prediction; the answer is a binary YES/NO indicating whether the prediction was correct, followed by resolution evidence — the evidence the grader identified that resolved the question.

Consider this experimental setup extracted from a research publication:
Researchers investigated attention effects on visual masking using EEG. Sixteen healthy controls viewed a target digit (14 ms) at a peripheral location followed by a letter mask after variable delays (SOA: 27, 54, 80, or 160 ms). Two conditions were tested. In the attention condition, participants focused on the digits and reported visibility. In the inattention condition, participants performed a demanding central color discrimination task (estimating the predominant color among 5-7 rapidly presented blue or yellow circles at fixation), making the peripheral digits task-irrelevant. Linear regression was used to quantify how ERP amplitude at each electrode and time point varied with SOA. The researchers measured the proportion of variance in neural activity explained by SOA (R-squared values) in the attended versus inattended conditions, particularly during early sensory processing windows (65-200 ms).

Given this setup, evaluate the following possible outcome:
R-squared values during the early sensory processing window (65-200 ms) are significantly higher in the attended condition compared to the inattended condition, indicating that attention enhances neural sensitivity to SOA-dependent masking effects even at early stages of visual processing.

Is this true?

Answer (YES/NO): NO